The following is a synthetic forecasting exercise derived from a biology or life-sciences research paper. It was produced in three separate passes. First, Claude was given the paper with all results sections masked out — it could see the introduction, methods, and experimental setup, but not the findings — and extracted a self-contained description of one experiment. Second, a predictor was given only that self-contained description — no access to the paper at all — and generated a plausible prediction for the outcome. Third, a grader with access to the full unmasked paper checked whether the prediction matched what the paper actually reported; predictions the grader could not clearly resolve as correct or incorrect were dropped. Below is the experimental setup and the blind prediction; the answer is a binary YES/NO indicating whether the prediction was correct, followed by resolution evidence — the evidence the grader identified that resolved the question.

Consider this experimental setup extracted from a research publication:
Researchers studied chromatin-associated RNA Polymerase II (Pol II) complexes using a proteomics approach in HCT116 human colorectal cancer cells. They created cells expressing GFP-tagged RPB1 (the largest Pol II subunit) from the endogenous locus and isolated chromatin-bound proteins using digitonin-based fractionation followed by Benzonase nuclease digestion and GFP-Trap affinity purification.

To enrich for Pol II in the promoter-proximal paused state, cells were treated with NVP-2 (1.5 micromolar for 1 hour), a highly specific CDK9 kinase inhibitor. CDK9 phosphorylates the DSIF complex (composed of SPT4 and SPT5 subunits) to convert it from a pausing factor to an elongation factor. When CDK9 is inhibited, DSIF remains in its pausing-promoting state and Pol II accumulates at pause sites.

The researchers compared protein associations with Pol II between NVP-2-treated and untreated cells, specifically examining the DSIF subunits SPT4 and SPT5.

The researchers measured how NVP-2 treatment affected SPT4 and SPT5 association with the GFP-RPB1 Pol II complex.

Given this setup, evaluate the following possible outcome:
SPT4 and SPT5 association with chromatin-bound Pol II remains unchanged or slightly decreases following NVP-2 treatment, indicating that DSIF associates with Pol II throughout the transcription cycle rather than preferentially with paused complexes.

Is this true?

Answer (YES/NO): YES